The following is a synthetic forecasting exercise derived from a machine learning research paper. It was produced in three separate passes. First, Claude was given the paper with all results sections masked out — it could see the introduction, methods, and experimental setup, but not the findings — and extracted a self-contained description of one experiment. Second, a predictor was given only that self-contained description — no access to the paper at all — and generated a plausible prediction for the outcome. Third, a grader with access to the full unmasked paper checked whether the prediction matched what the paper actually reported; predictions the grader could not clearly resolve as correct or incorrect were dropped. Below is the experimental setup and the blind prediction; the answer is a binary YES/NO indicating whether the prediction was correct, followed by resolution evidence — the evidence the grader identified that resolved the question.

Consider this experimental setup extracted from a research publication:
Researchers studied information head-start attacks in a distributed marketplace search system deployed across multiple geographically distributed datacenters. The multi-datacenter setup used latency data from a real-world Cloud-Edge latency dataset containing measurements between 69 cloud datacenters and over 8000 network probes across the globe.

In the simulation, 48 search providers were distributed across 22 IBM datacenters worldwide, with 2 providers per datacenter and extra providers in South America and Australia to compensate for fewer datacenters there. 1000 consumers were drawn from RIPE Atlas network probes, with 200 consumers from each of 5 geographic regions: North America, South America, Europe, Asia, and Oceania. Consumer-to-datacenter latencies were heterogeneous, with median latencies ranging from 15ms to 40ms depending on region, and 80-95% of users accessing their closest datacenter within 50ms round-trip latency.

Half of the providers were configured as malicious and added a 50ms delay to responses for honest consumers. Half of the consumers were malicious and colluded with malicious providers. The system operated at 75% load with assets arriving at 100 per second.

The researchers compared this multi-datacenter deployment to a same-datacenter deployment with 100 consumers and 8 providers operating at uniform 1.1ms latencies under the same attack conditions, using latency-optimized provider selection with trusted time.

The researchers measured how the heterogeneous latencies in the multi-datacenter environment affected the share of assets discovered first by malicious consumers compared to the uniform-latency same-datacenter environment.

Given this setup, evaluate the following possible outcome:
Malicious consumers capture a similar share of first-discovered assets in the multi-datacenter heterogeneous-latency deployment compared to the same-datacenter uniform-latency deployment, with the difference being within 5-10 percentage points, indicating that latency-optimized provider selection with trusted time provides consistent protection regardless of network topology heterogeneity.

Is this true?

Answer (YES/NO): YES